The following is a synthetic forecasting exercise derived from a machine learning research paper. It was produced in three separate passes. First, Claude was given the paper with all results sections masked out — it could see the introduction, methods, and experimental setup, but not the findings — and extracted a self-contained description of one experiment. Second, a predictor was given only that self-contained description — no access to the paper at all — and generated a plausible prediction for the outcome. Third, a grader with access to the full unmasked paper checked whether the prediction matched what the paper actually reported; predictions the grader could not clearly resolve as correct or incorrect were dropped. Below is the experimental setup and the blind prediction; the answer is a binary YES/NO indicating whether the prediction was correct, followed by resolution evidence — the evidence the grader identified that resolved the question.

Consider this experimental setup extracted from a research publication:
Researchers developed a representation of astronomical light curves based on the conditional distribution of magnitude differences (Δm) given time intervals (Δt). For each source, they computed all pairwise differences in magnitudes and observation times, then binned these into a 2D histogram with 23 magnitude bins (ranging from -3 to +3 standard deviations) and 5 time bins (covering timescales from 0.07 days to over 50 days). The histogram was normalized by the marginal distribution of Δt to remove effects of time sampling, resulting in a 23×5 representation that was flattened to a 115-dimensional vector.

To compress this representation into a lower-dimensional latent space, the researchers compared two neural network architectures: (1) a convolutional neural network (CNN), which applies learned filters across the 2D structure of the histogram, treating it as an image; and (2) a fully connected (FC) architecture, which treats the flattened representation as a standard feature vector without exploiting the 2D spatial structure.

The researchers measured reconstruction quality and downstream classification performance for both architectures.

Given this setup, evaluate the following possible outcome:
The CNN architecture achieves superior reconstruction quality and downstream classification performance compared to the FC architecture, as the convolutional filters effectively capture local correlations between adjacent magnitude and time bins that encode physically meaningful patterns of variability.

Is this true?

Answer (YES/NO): NO